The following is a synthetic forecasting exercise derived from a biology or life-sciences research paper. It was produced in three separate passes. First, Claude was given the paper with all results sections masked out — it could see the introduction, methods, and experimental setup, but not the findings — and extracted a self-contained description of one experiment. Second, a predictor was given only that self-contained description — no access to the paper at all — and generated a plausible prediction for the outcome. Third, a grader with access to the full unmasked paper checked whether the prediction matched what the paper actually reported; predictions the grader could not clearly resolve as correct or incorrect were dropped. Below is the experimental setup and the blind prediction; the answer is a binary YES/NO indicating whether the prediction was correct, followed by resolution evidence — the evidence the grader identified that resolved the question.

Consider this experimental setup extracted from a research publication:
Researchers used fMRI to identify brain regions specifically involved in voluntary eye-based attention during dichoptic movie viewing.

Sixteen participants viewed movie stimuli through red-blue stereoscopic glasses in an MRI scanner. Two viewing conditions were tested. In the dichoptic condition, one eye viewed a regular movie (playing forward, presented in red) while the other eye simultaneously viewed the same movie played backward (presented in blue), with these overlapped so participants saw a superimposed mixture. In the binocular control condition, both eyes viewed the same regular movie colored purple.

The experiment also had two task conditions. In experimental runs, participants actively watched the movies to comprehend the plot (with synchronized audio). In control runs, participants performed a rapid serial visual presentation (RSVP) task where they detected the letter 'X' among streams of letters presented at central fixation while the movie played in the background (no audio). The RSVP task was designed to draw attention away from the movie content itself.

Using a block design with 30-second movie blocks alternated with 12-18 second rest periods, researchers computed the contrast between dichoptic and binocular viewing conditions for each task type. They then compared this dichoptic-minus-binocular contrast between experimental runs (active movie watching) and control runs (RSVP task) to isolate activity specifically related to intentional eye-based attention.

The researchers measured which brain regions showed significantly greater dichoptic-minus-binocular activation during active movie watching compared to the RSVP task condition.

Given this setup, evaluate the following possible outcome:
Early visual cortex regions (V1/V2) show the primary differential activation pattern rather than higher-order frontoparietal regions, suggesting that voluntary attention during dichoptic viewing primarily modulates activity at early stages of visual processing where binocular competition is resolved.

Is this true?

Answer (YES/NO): NO